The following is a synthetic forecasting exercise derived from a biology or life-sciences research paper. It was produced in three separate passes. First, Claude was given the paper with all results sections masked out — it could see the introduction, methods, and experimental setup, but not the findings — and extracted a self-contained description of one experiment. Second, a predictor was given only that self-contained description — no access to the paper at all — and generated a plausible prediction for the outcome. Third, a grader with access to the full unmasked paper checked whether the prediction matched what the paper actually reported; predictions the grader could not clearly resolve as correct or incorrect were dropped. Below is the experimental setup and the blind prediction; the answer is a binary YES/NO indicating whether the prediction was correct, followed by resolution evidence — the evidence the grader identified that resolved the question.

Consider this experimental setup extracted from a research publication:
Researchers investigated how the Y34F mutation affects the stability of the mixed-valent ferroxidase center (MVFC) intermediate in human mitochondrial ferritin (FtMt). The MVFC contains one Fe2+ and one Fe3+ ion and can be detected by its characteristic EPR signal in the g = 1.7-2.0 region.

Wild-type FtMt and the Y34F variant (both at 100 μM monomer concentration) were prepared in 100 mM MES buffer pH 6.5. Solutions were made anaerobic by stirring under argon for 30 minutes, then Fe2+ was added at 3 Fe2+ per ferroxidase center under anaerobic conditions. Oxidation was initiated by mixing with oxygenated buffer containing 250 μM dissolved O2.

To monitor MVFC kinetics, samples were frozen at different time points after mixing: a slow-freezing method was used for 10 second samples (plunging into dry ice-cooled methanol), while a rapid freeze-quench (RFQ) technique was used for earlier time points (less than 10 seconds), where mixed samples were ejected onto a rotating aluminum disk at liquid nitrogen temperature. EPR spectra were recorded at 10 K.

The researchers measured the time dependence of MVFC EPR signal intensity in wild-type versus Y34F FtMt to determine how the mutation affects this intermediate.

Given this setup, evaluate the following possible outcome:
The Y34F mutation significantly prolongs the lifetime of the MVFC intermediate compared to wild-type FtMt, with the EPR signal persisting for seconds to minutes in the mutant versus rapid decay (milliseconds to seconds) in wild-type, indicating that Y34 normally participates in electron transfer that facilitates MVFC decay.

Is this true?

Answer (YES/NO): NO